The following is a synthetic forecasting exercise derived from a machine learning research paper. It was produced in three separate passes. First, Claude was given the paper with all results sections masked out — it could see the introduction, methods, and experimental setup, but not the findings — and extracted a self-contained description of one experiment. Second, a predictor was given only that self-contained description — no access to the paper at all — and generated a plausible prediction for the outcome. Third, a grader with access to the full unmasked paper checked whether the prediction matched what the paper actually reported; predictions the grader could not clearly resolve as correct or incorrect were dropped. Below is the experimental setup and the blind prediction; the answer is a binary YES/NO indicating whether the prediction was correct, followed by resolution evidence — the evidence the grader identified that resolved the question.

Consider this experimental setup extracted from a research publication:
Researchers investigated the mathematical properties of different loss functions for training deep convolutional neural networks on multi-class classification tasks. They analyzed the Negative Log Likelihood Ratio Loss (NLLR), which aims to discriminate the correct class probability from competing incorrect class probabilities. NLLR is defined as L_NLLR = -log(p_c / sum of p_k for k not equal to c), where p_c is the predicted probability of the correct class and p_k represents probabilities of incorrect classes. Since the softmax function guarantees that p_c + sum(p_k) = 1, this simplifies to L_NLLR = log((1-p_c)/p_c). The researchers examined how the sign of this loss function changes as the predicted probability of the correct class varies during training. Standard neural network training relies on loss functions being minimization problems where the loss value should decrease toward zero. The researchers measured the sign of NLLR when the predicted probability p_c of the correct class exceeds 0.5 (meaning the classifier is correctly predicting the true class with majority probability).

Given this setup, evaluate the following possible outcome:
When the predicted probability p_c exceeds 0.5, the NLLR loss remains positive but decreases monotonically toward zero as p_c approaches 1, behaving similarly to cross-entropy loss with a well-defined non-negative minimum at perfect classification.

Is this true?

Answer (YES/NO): NO